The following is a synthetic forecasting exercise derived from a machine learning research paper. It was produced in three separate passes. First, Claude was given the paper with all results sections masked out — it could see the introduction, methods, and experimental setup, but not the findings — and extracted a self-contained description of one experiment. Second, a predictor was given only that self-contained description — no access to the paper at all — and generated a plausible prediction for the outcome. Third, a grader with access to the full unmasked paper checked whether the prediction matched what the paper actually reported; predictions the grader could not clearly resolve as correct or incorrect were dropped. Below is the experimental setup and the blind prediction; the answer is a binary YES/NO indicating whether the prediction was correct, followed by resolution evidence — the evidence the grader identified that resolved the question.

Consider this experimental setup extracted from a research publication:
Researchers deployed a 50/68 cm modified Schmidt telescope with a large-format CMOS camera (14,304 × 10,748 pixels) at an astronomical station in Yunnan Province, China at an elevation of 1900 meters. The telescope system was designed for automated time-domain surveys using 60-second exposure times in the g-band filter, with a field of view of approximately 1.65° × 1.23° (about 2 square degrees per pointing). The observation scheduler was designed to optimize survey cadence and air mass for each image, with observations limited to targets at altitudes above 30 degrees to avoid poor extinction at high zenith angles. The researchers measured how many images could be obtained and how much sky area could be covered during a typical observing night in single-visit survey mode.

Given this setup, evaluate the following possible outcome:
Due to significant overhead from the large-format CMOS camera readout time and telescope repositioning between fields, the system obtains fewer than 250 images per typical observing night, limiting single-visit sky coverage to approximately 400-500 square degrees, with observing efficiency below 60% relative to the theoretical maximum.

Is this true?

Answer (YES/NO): NO